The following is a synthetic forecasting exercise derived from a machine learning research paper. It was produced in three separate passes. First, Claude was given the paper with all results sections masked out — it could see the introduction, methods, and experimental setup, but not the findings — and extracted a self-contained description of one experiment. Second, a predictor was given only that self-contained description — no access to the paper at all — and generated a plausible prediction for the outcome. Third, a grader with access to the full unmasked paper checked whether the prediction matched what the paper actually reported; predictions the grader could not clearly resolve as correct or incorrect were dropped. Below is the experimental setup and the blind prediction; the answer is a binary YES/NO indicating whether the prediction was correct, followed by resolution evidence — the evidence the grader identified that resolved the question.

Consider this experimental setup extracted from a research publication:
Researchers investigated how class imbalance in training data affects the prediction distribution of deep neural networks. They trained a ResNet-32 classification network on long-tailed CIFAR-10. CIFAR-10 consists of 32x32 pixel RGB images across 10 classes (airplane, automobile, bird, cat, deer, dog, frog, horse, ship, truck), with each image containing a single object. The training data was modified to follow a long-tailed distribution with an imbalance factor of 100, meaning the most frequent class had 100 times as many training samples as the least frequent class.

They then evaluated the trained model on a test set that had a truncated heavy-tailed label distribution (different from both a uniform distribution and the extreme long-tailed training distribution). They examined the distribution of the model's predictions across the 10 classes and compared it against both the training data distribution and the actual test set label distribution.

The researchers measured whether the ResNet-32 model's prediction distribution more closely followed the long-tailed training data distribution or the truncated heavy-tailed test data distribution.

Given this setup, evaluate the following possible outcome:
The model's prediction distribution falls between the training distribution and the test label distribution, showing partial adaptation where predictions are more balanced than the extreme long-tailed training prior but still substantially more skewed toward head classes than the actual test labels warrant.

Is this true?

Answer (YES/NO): NO